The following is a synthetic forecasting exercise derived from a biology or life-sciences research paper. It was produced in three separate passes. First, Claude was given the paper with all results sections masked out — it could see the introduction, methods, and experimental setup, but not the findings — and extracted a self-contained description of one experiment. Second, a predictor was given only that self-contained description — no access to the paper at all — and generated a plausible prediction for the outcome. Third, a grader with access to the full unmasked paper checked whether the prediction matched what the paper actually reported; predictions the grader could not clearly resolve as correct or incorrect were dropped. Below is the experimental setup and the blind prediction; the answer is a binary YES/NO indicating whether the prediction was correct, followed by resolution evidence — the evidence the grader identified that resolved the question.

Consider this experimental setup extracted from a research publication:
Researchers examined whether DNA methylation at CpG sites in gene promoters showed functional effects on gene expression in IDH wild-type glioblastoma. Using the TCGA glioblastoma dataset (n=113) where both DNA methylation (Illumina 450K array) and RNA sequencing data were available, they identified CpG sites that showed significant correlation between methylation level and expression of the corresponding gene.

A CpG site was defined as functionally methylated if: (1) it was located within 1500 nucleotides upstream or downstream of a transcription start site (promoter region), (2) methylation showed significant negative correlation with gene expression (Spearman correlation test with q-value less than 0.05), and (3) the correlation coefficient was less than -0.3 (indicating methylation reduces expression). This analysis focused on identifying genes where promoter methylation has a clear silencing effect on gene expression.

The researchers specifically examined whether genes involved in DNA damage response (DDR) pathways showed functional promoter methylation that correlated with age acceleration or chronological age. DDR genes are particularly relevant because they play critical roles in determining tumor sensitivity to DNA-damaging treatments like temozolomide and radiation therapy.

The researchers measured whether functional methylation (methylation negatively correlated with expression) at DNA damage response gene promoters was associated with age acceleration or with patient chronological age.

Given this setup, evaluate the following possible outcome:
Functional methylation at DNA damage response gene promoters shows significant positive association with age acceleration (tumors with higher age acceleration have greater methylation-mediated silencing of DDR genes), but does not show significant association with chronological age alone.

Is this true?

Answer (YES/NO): NO